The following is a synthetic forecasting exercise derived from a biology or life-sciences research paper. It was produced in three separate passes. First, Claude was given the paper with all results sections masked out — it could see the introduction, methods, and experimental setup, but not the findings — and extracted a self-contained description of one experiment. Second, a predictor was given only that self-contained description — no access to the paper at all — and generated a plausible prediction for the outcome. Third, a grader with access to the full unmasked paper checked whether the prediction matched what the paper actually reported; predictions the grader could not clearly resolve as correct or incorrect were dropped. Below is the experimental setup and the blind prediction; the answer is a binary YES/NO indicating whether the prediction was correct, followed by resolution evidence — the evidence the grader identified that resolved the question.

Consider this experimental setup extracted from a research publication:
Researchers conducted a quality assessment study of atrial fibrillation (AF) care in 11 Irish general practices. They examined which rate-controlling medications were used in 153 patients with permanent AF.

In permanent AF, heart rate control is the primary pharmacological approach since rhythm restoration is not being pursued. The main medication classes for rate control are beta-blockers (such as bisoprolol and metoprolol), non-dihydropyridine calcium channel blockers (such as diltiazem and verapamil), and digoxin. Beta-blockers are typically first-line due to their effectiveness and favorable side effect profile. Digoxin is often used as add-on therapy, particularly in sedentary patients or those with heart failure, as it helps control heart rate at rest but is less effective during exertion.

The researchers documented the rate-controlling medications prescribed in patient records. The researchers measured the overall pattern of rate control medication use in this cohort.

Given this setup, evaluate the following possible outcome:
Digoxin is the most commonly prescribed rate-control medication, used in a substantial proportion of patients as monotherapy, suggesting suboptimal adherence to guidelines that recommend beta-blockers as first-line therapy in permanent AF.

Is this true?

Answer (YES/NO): NO